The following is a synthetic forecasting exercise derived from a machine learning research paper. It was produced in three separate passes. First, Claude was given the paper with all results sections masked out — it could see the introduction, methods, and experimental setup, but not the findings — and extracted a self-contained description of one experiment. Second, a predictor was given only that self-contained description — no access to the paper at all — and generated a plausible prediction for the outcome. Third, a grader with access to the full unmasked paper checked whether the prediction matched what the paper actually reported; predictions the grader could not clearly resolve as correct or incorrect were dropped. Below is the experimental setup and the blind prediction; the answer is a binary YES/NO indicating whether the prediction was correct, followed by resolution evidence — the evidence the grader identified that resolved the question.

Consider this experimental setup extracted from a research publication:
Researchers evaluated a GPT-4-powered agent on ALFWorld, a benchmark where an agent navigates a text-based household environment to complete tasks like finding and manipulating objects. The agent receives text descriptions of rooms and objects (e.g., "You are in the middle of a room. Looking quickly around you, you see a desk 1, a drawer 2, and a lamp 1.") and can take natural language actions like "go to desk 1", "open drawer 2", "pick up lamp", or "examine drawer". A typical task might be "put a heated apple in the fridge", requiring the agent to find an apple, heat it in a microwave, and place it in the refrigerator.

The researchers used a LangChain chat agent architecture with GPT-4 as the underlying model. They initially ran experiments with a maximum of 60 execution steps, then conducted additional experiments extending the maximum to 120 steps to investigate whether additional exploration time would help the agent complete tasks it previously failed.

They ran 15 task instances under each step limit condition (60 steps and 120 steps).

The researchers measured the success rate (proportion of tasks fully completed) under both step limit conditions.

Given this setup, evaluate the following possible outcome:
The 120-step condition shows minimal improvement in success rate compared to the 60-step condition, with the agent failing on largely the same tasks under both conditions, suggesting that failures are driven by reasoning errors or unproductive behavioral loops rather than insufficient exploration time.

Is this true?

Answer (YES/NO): NO